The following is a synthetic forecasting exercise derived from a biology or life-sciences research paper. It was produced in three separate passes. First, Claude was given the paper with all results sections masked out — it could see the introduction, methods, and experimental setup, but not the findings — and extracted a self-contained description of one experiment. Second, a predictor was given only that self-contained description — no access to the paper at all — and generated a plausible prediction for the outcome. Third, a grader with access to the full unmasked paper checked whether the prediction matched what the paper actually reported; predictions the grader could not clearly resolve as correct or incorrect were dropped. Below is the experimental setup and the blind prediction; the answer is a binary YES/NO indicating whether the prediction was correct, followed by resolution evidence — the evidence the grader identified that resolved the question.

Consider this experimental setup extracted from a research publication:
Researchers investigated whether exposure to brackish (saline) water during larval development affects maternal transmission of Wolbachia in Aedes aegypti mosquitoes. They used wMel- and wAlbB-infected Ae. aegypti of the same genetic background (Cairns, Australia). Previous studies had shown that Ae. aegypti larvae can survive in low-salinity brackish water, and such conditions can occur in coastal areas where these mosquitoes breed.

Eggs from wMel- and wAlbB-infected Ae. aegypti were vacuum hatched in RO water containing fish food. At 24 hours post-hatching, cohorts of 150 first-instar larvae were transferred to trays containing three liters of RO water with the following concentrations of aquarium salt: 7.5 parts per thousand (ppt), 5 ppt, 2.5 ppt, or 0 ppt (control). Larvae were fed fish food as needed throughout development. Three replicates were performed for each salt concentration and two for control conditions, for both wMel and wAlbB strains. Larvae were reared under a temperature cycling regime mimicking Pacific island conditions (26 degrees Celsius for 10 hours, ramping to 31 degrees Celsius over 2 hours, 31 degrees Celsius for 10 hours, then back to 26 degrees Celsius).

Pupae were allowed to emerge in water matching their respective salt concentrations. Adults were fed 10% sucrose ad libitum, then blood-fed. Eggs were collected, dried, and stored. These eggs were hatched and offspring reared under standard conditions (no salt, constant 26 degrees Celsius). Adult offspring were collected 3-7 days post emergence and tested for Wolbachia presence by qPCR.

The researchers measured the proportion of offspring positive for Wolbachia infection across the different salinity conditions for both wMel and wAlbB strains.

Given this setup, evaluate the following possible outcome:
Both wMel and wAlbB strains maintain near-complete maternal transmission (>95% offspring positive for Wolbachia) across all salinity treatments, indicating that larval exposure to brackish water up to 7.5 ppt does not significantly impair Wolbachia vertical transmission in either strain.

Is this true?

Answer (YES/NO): YES